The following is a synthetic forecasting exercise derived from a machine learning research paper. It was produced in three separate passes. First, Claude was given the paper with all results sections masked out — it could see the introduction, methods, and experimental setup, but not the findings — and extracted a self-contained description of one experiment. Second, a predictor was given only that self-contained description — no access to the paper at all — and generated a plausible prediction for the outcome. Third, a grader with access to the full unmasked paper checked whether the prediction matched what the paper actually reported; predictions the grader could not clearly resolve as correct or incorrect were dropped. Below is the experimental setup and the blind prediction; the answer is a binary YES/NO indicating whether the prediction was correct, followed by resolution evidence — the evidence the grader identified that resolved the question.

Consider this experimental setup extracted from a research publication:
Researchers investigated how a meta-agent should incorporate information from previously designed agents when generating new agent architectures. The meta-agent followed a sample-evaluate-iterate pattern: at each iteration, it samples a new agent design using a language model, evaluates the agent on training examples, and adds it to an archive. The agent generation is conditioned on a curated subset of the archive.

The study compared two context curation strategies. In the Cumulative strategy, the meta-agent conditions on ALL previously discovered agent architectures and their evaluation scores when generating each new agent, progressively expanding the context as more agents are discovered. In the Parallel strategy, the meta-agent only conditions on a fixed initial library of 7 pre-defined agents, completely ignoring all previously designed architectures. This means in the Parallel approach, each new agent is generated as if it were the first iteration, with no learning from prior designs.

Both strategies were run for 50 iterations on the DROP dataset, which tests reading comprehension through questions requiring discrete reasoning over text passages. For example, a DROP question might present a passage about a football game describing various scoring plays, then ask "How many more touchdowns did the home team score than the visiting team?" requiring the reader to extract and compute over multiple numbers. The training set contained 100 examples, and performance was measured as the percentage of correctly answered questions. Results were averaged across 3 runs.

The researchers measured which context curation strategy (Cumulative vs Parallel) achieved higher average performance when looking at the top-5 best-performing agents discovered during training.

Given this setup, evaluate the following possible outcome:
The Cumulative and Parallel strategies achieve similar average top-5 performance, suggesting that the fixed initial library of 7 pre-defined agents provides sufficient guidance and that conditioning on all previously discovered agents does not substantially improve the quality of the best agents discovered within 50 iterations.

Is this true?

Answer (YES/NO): NO